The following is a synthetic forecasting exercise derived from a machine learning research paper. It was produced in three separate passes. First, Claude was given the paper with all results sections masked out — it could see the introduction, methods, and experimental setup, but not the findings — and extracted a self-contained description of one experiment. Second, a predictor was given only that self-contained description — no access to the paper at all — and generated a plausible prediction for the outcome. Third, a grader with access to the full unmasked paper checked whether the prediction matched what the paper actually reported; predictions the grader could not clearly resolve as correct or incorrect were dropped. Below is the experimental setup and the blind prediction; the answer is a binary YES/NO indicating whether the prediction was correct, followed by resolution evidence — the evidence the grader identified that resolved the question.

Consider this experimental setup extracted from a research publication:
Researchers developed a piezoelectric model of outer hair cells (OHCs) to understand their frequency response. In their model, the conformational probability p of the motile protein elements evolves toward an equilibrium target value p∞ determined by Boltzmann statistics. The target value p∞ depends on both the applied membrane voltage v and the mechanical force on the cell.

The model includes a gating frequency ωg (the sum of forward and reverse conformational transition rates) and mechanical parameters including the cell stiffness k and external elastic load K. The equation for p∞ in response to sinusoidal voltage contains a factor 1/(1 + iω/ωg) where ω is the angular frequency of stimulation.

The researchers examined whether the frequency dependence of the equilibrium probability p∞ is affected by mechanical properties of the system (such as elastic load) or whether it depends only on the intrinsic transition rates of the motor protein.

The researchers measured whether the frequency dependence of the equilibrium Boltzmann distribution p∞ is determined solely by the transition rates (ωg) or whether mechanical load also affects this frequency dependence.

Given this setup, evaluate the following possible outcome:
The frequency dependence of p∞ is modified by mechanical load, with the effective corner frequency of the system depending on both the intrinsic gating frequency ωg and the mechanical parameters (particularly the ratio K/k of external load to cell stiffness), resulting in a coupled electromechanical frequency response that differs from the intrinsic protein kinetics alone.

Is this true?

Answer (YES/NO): NO